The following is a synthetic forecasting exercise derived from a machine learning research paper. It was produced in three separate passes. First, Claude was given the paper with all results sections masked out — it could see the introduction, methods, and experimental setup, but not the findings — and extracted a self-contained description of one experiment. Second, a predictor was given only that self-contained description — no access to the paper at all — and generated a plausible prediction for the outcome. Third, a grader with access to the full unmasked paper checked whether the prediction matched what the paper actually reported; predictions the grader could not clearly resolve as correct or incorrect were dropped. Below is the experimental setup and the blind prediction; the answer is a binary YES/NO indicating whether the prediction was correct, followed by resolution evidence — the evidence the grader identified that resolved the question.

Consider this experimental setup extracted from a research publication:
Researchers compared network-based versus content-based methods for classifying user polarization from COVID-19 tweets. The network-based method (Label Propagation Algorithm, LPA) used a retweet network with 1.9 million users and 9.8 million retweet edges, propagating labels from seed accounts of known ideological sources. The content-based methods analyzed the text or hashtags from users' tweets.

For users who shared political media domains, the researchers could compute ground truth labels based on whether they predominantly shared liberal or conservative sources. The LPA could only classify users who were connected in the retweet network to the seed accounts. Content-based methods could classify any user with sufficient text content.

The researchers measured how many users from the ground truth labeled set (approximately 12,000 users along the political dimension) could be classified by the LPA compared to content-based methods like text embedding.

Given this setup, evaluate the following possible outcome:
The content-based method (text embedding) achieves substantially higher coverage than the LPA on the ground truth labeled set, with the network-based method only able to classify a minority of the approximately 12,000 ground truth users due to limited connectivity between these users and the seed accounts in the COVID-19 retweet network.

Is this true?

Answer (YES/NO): YES